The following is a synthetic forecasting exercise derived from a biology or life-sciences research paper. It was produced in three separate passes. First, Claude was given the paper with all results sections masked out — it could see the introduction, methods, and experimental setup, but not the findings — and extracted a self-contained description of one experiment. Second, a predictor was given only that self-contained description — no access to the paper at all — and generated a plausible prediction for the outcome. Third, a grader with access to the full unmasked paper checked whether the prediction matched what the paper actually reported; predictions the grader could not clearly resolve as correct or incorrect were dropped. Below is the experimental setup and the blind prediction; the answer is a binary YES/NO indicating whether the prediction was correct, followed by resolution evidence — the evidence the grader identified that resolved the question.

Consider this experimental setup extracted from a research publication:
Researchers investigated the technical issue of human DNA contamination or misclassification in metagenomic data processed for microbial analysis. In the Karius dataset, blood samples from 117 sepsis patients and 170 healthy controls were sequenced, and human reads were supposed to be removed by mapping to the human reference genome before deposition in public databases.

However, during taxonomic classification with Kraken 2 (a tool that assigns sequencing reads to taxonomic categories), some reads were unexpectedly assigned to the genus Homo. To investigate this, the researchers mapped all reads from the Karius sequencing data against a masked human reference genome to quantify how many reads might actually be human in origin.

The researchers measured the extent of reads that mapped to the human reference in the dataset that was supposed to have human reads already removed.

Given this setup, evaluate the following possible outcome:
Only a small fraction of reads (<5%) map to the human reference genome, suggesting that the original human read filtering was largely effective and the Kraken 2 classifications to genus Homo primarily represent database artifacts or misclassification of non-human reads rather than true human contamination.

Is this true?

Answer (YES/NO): YES